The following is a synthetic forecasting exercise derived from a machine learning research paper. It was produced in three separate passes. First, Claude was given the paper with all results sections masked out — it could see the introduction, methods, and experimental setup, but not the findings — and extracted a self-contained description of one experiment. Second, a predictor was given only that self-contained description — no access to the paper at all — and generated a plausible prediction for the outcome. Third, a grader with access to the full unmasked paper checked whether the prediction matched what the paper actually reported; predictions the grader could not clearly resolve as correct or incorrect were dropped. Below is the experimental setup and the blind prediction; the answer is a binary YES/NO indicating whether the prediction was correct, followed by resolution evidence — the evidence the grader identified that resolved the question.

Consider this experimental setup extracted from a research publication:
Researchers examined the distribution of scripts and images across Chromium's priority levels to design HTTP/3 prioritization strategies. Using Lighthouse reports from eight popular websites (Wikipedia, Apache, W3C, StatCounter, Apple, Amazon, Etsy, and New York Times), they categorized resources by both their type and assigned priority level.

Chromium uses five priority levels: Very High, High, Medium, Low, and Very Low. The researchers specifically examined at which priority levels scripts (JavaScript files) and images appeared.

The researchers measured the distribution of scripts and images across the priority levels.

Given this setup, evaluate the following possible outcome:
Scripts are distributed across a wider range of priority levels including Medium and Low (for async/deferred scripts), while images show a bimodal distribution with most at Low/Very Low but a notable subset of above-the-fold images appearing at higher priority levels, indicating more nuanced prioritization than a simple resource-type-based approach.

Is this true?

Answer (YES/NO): NO